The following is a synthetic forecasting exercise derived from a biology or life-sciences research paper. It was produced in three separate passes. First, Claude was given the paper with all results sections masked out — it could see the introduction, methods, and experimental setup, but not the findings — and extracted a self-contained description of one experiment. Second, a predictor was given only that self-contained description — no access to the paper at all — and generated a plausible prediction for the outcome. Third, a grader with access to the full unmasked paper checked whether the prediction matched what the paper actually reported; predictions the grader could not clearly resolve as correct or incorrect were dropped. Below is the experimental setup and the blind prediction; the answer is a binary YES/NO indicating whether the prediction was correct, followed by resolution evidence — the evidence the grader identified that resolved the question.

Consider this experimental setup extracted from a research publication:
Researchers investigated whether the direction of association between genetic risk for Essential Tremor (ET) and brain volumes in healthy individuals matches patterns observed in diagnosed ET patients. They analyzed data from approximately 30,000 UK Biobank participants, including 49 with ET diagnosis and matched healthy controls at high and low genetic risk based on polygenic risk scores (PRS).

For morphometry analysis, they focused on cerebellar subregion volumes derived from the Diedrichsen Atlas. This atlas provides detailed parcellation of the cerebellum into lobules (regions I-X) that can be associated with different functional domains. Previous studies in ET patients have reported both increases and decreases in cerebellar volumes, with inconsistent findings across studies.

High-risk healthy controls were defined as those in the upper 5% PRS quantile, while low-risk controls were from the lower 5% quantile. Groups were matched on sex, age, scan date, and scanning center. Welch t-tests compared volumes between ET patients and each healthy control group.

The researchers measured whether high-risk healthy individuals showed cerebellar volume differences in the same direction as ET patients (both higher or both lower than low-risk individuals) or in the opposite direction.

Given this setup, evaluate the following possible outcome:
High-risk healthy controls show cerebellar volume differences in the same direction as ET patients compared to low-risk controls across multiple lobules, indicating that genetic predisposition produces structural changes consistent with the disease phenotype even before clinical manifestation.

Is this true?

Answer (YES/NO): YES